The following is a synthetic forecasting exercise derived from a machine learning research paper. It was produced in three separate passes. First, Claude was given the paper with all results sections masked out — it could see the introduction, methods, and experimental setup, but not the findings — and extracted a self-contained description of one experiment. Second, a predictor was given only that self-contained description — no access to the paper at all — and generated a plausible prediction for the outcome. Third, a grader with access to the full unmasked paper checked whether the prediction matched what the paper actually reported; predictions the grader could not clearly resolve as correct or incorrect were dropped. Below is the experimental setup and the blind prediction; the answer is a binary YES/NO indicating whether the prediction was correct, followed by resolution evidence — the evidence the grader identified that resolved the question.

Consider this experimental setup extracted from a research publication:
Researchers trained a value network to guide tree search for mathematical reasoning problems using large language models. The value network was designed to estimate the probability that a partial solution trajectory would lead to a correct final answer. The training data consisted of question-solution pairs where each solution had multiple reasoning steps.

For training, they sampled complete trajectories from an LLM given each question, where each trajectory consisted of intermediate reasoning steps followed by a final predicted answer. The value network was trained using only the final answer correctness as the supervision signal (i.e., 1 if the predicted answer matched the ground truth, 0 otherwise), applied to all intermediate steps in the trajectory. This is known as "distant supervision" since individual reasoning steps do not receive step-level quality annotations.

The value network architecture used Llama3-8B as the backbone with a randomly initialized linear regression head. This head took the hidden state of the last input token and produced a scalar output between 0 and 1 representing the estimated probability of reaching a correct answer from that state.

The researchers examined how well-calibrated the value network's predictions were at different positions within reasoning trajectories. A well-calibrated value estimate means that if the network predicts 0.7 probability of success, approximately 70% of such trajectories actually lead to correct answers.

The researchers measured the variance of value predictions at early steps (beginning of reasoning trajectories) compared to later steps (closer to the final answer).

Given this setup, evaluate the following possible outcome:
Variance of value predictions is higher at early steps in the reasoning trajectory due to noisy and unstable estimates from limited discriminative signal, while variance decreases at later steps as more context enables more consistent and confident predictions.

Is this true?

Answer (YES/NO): YES